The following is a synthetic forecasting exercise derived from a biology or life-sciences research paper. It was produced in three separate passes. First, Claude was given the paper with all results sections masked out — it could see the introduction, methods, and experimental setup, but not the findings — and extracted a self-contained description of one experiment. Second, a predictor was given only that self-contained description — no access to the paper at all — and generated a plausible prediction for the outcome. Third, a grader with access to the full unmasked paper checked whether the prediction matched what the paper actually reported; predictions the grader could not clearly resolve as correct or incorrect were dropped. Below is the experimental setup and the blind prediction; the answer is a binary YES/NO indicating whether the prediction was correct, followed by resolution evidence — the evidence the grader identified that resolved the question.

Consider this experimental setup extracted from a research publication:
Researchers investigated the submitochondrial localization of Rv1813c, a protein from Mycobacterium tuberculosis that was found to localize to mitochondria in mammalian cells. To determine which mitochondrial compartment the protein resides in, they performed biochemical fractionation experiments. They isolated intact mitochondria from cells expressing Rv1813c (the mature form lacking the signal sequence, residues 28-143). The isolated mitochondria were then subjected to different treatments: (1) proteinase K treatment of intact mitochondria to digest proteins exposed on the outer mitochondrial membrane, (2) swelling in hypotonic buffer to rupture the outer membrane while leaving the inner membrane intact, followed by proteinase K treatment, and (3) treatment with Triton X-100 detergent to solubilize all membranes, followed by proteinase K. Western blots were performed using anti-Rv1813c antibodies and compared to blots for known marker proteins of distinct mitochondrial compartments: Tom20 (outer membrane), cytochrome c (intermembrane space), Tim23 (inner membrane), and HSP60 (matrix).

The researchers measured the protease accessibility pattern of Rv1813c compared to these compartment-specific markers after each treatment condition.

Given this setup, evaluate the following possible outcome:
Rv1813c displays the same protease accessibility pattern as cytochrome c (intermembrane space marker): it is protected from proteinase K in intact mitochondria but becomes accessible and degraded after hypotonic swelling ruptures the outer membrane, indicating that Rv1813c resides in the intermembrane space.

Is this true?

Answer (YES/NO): YES